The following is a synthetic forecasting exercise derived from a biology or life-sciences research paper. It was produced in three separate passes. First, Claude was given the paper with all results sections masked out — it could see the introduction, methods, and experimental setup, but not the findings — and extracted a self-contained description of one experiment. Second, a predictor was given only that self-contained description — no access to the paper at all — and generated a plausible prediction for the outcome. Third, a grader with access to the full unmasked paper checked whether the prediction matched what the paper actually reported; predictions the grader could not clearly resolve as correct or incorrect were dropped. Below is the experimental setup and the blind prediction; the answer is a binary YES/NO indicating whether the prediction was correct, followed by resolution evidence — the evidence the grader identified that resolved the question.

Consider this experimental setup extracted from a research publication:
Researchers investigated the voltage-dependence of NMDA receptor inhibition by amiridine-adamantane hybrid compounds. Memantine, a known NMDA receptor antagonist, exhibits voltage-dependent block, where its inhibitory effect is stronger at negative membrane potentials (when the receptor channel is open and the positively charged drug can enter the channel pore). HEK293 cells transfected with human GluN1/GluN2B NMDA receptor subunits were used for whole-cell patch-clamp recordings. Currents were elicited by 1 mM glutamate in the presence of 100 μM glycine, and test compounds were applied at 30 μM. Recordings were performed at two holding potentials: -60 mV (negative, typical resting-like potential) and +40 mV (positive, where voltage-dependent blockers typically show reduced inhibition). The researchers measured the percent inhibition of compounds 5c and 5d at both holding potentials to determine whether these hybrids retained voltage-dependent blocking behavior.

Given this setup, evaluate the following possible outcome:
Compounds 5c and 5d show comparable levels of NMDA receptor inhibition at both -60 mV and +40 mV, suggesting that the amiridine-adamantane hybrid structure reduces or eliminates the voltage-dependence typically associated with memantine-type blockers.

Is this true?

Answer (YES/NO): NO